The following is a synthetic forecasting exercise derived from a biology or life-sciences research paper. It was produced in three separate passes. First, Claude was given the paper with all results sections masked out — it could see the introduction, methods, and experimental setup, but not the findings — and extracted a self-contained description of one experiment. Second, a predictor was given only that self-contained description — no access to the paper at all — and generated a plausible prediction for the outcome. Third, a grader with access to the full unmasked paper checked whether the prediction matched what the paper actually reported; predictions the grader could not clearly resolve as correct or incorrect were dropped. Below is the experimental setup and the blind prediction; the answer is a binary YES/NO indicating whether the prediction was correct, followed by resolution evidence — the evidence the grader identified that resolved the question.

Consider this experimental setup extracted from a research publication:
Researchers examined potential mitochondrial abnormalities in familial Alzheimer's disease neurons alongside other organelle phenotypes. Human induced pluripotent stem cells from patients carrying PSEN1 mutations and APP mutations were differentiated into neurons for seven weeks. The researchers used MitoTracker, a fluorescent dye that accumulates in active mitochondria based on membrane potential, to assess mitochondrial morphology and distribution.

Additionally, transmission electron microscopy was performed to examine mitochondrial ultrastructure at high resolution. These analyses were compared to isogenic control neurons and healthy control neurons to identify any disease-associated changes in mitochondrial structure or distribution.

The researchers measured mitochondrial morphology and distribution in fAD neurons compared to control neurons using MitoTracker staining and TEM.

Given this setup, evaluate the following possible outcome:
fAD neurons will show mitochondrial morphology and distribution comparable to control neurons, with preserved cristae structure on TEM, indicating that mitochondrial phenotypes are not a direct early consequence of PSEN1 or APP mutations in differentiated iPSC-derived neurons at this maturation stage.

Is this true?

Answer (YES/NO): NO